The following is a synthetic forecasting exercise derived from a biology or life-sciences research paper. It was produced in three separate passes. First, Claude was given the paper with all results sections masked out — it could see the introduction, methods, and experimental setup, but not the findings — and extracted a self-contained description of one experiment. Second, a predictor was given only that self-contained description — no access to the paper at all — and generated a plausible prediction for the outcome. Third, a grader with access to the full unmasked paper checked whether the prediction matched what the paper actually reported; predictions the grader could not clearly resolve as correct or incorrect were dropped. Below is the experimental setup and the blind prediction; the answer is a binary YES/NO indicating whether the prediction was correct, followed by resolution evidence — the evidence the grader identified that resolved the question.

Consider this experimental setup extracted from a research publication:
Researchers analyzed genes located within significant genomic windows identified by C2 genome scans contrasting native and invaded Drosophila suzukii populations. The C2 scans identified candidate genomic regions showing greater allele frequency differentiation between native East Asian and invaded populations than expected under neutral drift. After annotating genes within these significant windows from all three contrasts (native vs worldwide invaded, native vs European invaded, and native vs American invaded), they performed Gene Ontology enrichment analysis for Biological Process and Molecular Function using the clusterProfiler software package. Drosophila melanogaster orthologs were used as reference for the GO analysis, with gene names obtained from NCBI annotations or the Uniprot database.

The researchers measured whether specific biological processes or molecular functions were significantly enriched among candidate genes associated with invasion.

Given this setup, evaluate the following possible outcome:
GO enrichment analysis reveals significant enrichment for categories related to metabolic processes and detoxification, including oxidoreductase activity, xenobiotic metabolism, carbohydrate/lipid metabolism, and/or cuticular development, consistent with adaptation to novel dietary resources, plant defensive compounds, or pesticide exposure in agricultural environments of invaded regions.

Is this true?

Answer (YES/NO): NO